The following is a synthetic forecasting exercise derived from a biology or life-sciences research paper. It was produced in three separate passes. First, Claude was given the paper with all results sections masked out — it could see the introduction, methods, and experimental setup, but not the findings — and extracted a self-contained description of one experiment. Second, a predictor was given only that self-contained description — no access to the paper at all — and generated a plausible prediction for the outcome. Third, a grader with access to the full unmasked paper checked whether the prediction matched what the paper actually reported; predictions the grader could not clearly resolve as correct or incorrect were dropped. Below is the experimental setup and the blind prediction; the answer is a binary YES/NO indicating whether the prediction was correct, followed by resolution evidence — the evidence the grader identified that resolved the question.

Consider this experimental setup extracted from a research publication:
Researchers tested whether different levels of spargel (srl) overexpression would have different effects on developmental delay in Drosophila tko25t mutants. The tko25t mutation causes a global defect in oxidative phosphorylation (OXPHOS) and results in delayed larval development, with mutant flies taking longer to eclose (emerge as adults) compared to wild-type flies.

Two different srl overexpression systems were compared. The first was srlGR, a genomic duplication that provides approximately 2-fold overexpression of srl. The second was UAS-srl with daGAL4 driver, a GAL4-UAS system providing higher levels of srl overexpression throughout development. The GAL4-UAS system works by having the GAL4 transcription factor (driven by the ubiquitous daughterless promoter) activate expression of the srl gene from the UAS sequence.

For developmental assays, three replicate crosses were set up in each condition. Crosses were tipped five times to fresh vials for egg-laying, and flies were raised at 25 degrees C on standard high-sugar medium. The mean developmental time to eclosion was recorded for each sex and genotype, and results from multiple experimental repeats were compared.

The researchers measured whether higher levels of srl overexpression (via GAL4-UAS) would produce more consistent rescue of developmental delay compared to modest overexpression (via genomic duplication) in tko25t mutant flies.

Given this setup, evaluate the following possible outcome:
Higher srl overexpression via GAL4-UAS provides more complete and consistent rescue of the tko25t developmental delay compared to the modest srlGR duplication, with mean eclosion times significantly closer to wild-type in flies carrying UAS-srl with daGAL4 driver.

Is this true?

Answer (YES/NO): NO